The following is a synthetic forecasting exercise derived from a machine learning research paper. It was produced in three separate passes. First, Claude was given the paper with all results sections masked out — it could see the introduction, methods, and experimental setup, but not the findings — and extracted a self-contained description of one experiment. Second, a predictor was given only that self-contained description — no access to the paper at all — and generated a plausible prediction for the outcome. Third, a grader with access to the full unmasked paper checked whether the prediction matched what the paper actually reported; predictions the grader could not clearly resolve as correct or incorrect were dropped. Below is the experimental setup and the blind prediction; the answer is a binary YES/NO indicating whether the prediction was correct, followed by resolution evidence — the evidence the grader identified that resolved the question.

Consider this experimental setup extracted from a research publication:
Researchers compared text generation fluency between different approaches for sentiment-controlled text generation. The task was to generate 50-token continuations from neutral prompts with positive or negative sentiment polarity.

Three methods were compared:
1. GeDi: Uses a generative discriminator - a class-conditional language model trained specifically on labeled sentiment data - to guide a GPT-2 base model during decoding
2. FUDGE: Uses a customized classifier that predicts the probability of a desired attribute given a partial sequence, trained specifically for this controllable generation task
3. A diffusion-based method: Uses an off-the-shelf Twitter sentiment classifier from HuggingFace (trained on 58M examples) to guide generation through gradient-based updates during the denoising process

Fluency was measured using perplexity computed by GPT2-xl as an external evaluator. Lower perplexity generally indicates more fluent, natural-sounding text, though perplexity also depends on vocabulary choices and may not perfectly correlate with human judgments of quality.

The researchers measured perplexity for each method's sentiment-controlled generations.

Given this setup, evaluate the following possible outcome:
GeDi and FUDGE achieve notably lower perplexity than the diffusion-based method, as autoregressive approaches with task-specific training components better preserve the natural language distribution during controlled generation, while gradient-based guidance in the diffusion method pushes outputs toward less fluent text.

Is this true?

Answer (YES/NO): NO